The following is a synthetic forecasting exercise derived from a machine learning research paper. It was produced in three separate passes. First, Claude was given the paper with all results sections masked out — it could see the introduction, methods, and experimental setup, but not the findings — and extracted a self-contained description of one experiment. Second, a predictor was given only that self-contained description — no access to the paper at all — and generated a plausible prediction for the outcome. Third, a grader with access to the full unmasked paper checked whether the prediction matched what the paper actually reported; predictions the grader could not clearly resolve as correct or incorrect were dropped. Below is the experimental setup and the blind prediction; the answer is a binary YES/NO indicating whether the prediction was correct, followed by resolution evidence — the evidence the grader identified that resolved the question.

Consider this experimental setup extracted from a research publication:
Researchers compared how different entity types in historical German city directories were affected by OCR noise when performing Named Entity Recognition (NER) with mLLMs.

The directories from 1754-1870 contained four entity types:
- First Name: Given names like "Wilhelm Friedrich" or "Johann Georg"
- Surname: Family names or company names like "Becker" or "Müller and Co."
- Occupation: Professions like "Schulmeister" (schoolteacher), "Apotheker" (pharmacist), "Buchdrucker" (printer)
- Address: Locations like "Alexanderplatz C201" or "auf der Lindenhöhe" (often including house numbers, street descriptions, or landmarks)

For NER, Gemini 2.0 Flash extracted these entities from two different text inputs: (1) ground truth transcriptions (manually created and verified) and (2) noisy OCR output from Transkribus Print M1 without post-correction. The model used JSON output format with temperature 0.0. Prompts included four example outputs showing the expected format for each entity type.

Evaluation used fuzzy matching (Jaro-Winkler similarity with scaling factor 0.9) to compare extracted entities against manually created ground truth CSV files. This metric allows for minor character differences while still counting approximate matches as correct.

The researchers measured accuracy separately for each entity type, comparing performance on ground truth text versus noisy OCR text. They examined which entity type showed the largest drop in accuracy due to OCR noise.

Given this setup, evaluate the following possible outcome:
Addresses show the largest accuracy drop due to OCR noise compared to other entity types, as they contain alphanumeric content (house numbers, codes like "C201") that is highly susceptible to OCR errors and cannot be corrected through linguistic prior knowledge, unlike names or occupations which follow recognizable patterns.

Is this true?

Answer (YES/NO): NO